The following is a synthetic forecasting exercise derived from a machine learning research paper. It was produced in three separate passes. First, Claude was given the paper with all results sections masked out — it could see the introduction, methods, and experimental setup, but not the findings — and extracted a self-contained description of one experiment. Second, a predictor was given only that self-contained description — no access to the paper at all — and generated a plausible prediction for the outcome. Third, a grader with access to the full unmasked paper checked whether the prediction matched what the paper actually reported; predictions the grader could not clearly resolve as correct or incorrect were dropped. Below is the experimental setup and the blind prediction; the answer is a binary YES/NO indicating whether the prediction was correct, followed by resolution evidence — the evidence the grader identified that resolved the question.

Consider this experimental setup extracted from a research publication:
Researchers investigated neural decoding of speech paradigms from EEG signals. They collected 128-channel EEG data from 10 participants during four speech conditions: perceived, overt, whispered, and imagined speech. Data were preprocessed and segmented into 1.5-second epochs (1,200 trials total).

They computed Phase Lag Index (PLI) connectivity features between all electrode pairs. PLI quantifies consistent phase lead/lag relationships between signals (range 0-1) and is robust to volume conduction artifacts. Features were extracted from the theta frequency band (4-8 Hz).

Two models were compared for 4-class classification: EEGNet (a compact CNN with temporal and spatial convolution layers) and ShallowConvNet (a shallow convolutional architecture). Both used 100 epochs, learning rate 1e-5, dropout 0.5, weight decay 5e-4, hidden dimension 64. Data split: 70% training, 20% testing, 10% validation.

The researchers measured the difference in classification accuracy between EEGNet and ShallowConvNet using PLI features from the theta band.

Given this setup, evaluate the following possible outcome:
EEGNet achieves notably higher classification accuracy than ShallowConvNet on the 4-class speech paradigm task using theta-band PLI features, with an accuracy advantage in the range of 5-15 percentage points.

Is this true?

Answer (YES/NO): YES